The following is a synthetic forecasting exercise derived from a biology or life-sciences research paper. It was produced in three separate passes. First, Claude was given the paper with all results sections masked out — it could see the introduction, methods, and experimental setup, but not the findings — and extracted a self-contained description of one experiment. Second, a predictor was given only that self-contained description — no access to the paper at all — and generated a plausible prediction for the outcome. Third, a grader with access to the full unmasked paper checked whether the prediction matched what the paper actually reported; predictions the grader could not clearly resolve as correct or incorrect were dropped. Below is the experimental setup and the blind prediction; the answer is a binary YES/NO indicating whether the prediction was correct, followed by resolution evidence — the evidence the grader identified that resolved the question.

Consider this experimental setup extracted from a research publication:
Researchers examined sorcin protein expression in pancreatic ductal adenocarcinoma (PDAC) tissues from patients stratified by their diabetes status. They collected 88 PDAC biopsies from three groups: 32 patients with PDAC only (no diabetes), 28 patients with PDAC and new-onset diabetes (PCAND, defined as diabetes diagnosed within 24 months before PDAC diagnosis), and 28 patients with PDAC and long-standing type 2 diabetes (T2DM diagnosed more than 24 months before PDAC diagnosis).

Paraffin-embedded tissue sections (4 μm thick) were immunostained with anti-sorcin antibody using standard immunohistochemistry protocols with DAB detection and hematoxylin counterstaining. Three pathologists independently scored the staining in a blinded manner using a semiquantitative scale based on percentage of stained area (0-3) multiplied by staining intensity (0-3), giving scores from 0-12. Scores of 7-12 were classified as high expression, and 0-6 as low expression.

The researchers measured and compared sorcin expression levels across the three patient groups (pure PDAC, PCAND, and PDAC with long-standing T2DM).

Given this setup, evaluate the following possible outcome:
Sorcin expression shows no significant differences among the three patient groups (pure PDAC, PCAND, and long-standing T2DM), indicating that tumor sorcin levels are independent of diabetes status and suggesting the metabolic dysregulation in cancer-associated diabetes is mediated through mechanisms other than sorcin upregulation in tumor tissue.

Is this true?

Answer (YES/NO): NO